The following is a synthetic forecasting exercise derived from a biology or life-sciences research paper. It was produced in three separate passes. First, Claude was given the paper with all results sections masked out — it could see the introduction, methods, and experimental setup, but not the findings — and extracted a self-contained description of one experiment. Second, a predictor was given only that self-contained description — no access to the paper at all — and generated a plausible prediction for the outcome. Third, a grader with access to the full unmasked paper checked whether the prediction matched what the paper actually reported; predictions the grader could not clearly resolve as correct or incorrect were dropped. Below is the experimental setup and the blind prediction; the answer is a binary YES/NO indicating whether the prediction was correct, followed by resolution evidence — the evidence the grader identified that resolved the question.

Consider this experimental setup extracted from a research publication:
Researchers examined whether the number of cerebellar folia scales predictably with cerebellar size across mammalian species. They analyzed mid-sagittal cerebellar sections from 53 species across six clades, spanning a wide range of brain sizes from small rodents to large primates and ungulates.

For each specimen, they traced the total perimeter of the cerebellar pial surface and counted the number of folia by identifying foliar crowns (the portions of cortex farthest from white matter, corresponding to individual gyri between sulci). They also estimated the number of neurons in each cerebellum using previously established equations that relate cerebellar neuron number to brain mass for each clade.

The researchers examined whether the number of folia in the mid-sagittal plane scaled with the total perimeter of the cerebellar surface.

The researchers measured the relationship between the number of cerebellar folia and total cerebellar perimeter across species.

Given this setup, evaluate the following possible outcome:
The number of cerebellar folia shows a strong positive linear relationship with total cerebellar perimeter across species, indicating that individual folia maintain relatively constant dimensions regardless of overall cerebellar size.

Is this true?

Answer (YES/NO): YES